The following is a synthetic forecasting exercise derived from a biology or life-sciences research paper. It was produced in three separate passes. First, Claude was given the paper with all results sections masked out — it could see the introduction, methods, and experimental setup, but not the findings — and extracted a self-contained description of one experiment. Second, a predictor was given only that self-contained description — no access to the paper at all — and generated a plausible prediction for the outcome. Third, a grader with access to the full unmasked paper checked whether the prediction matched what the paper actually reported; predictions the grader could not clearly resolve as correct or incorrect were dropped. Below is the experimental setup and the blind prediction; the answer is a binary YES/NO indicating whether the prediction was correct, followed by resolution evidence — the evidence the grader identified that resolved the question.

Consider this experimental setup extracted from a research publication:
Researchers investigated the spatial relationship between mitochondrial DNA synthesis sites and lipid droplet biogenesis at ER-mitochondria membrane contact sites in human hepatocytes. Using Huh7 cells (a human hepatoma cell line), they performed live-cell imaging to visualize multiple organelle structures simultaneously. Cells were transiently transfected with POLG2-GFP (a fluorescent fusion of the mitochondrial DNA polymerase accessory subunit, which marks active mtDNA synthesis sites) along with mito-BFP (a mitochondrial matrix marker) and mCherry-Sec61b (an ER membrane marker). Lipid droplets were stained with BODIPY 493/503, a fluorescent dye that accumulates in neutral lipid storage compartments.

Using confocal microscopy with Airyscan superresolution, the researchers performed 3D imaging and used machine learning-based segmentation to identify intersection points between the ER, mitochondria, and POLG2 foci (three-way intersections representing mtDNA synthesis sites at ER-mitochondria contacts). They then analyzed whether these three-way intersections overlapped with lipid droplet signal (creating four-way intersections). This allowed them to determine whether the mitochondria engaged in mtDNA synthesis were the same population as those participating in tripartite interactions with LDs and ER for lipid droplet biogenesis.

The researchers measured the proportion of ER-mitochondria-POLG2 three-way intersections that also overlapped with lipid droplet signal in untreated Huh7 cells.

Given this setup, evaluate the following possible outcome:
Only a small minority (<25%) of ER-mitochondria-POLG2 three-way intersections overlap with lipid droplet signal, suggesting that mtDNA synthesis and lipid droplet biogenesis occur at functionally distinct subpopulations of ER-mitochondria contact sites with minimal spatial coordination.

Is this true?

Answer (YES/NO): YES